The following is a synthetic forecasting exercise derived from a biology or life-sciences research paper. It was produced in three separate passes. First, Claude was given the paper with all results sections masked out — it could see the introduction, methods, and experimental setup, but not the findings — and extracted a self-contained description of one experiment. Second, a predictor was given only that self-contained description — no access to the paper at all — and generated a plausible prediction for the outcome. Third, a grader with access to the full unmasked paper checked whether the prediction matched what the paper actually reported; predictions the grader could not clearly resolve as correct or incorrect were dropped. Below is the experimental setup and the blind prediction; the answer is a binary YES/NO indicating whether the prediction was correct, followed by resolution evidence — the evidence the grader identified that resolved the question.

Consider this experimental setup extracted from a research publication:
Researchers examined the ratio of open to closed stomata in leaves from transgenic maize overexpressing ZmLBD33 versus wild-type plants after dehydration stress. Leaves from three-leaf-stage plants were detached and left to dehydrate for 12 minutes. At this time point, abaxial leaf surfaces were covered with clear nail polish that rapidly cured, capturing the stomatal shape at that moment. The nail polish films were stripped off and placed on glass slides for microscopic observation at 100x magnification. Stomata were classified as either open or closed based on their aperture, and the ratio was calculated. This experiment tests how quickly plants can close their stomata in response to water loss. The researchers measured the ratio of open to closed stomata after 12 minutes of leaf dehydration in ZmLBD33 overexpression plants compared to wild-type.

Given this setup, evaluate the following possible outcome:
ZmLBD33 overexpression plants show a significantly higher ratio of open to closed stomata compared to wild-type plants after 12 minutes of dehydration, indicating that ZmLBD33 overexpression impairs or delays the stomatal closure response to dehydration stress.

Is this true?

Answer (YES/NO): YES